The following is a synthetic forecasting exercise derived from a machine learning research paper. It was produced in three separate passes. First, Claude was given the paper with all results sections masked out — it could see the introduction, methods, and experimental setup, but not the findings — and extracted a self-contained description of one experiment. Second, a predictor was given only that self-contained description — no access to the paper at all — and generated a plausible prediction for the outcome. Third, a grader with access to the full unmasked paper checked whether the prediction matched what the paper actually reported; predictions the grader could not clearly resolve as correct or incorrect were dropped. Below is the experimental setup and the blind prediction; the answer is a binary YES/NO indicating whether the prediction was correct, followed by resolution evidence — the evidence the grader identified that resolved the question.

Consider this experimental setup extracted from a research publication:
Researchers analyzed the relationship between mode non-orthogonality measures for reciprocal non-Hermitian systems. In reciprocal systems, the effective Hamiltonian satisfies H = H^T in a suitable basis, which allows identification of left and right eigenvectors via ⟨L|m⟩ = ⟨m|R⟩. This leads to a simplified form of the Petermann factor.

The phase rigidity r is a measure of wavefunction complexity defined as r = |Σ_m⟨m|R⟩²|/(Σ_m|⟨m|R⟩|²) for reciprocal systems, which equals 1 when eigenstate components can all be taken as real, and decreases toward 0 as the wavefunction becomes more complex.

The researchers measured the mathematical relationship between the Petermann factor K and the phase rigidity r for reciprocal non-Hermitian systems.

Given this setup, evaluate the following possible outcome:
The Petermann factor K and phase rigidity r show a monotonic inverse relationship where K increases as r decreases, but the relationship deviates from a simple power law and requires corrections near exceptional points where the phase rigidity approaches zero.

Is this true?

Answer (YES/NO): NO